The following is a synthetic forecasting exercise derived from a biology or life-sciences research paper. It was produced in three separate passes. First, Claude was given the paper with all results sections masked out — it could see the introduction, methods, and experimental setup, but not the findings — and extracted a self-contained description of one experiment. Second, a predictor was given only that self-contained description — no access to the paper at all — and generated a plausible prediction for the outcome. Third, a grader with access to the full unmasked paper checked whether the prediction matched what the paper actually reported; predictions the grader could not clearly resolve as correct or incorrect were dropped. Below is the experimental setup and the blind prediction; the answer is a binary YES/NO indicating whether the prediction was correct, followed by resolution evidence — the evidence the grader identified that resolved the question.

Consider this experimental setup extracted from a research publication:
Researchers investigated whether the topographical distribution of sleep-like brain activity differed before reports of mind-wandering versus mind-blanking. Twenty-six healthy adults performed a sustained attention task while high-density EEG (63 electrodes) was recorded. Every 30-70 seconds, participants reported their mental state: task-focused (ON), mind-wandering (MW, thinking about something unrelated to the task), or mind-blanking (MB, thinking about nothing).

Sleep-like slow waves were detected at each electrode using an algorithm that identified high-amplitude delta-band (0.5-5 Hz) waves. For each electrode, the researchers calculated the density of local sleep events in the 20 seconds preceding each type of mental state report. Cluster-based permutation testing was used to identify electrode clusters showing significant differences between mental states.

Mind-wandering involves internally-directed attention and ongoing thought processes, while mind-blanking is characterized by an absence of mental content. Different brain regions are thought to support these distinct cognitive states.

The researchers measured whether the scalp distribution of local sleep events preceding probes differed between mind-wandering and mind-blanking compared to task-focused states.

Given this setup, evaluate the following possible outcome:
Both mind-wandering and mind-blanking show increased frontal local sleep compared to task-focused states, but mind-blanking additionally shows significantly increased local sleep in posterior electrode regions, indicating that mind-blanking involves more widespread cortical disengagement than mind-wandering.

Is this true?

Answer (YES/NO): NO